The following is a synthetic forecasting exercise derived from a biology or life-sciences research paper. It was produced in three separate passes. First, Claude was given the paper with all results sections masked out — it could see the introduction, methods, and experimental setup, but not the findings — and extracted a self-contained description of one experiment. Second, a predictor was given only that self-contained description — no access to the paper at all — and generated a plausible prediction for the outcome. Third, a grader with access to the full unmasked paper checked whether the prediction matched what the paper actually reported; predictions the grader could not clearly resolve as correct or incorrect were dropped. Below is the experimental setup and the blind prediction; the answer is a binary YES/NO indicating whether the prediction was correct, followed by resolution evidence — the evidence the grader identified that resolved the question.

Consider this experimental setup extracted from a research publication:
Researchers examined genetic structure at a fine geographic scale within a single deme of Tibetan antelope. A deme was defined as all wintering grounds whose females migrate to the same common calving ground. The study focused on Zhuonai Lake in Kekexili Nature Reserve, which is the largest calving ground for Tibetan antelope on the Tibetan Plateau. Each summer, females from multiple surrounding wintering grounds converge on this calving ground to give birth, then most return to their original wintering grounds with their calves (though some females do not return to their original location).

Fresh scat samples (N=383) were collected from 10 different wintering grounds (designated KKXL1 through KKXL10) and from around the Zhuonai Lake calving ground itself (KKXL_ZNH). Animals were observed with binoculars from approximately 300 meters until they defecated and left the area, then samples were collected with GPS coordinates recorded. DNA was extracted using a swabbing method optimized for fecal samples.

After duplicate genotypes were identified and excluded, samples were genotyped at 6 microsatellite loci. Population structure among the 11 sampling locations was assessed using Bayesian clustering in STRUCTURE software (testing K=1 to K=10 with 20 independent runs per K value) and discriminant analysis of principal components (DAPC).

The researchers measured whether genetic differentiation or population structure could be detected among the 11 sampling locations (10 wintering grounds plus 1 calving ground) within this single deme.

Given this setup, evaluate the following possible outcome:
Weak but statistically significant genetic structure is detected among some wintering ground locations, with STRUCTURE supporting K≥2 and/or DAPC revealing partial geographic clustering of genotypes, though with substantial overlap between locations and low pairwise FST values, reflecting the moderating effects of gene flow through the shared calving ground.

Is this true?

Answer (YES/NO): NO